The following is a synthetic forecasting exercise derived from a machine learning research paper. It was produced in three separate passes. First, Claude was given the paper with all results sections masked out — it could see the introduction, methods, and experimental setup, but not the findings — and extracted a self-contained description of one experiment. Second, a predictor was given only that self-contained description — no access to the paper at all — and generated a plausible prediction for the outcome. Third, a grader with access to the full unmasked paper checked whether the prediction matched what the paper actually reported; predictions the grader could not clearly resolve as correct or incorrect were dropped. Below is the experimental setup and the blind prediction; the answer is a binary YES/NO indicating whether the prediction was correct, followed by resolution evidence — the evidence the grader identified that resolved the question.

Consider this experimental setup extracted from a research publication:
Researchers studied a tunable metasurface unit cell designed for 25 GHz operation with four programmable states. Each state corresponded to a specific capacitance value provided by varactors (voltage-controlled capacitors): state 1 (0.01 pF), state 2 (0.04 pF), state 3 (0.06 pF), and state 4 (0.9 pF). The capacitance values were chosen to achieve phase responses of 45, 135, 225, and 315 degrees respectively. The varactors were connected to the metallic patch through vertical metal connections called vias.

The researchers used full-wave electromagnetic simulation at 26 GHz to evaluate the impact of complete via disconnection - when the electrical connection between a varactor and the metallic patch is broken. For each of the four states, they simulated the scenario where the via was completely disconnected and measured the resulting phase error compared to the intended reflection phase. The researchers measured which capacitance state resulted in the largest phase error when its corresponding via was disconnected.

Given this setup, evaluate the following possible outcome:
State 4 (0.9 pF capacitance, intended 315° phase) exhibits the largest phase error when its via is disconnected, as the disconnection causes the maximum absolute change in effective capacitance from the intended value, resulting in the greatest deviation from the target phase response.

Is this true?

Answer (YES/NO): YES